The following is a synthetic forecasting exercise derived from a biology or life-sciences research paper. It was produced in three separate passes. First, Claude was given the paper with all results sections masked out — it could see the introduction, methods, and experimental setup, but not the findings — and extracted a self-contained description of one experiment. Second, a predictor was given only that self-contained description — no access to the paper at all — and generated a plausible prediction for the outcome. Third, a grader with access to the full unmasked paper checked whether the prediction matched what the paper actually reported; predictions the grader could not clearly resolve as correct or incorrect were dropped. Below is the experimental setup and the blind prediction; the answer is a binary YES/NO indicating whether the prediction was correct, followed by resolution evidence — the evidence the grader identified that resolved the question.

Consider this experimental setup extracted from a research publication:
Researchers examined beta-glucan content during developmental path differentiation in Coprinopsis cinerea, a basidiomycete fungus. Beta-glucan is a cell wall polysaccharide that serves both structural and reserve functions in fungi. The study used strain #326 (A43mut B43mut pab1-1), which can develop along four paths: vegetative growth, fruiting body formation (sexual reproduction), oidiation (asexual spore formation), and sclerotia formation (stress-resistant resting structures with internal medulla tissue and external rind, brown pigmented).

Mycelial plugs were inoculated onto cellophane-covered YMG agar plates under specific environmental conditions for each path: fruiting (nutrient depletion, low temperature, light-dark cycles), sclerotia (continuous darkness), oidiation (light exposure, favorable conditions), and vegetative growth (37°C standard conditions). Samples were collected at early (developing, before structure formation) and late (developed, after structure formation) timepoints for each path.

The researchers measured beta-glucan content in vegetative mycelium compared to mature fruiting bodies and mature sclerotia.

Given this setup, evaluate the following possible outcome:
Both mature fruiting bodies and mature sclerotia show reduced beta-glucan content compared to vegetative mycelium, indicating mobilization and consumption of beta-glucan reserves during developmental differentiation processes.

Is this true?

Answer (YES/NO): NO